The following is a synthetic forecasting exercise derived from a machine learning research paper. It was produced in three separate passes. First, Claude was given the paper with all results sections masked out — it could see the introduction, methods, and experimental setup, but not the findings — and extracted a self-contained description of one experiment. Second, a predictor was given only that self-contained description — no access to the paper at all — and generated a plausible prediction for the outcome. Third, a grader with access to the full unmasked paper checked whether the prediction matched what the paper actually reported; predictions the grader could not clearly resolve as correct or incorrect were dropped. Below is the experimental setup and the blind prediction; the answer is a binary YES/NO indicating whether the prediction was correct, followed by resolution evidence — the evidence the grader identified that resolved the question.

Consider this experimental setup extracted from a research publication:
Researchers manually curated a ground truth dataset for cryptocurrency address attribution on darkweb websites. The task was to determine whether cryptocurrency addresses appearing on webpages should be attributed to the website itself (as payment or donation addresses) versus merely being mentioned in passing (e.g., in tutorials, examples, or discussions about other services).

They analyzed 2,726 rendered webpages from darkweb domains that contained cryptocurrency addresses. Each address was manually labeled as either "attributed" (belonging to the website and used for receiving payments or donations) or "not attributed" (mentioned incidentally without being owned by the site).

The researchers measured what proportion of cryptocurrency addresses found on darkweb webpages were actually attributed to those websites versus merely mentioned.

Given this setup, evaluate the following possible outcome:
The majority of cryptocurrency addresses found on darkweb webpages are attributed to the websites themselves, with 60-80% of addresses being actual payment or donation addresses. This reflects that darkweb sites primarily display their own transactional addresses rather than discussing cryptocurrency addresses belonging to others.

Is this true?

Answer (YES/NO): NO